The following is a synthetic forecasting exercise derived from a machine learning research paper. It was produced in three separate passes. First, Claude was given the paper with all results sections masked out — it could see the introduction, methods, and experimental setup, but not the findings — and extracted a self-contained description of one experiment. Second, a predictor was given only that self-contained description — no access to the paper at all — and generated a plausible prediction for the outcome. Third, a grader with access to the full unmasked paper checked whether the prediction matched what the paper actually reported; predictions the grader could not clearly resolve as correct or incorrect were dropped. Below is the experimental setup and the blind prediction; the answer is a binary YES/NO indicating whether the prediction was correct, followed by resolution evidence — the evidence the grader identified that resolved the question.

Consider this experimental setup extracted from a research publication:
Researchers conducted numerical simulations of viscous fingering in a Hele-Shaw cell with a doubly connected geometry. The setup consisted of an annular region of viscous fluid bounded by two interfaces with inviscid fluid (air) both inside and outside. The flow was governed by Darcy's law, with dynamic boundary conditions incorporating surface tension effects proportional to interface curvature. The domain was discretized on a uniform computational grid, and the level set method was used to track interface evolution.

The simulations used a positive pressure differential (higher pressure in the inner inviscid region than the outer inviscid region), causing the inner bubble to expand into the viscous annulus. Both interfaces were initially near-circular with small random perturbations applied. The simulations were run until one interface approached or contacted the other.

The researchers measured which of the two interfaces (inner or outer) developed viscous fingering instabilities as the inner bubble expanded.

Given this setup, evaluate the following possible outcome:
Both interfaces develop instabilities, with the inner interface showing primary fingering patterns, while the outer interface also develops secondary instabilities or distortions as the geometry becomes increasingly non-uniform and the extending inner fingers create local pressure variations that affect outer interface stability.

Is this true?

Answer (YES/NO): NO